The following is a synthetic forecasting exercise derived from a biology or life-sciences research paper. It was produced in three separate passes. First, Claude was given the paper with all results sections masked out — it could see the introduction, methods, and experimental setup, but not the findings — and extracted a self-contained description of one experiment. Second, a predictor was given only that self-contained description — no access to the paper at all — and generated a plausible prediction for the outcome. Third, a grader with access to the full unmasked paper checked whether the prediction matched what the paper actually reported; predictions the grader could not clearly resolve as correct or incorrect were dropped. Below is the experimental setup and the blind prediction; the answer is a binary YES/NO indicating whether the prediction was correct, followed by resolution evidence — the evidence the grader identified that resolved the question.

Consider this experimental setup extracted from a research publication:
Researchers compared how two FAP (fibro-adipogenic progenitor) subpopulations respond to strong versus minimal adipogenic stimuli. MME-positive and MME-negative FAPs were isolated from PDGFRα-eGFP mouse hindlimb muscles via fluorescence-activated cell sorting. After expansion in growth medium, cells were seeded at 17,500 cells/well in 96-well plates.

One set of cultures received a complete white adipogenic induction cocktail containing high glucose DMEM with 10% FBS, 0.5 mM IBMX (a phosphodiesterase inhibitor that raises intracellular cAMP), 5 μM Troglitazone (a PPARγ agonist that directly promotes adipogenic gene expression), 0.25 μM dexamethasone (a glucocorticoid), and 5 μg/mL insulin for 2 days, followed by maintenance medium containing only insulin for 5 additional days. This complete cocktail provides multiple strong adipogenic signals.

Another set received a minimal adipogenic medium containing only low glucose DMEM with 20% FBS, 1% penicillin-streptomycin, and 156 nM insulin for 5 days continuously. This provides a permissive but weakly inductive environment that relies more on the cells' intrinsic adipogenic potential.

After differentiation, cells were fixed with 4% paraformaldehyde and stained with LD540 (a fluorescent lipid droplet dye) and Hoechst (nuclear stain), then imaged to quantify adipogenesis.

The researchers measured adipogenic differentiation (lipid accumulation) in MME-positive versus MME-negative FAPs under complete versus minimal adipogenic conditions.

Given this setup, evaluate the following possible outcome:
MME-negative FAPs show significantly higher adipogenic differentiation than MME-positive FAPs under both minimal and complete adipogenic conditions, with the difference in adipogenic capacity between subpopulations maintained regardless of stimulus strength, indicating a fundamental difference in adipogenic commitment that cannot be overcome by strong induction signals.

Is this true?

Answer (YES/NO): NO